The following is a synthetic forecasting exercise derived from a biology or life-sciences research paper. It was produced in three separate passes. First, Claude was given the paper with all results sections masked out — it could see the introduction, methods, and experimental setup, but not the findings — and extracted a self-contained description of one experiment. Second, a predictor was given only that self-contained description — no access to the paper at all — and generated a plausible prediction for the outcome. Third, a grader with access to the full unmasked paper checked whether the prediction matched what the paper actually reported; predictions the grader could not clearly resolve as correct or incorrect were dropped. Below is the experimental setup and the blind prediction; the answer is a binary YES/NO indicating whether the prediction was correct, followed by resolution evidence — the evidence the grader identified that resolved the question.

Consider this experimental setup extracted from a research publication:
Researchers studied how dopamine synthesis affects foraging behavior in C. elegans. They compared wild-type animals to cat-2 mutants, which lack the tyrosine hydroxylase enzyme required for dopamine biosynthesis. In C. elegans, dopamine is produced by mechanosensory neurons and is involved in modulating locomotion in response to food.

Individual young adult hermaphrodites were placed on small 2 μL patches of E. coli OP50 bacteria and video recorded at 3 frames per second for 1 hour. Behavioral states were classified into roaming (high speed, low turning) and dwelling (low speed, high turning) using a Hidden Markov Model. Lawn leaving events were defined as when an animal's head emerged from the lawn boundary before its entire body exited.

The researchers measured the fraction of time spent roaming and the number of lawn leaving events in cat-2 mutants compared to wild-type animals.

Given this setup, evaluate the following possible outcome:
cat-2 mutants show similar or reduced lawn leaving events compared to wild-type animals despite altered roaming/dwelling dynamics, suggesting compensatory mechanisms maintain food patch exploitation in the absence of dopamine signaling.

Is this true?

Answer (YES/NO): NO